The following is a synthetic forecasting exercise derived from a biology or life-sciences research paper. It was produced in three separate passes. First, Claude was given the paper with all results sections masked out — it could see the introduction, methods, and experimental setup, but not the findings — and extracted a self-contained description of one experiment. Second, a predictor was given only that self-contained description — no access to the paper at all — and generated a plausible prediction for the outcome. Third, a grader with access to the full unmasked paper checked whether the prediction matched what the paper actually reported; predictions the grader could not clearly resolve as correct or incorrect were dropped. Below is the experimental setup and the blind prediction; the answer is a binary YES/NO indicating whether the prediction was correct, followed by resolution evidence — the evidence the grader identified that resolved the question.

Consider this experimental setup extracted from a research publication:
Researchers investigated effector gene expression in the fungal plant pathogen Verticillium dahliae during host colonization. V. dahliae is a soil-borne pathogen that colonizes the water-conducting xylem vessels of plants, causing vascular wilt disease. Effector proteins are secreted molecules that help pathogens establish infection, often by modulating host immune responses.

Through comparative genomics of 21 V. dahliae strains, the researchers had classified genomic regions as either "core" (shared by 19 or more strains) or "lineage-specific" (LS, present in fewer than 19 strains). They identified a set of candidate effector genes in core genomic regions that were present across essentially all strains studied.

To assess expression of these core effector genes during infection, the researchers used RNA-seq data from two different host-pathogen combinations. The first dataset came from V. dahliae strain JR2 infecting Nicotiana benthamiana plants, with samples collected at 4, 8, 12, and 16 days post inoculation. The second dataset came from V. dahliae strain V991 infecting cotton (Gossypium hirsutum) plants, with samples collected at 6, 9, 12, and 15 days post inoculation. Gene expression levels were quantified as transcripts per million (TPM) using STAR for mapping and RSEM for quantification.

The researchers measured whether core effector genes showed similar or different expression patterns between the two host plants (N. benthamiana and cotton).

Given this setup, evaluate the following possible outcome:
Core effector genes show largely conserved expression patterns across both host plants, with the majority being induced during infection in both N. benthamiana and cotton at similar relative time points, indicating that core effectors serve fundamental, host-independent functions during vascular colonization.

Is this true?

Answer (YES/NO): NO